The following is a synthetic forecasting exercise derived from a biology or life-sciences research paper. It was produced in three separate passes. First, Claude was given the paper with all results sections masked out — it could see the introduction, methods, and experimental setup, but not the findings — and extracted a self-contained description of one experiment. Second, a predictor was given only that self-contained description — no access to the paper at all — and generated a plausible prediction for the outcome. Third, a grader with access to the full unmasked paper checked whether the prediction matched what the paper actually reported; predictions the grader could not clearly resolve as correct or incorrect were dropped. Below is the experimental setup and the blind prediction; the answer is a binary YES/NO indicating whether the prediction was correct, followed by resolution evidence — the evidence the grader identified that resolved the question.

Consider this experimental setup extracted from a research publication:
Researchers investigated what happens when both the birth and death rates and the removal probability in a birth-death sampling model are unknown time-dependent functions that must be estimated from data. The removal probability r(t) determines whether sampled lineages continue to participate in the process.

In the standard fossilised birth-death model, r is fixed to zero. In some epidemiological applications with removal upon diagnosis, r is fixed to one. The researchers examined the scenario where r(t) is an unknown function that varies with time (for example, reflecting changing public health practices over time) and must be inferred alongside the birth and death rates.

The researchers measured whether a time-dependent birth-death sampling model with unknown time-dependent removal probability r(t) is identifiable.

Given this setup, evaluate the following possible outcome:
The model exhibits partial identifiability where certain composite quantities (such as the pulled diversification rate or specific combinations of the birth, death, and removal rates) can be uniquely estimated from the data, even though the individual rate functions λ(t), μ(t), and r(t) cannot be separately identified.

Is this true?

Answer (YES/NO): YES